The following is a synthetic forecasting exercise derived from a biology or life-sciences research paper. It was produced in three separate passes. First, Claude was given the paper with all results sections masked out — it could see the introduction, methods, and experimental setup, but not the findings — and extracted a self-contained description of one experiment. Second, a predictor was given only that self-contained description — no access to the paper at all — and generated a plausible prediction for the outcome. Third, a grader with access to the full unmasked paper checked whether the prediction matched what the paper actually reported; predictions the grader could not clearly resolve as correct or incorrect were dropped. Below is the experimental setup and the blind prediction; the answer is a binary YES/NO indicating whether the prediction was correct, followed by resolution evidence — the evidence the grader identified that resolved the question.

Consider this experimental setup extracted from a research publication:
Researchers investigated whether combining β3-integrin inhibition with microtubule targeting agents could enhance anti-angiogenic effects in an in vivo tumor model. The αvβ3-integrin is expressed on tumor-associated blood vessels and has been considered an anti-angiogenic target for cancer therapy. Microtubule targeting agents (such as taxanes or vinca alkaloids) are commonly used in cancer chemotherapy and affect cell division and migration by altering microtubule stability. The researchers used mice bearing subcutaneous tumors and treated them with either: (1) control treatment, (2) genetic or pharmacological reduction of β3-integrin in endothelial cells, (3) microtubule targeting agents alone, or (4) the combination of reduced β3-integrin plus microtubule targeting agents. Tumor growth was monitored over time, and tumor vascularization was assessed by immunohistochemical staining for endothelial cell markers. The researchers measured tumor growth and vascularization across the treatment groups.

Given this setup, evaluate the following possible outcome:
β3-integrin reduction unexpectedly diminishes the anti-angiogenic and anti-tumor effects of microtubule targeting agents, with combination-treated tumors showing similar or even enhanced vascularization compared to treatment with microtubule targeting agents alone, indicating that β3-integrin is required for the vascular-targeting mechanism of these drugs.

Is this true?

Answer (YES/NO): NO